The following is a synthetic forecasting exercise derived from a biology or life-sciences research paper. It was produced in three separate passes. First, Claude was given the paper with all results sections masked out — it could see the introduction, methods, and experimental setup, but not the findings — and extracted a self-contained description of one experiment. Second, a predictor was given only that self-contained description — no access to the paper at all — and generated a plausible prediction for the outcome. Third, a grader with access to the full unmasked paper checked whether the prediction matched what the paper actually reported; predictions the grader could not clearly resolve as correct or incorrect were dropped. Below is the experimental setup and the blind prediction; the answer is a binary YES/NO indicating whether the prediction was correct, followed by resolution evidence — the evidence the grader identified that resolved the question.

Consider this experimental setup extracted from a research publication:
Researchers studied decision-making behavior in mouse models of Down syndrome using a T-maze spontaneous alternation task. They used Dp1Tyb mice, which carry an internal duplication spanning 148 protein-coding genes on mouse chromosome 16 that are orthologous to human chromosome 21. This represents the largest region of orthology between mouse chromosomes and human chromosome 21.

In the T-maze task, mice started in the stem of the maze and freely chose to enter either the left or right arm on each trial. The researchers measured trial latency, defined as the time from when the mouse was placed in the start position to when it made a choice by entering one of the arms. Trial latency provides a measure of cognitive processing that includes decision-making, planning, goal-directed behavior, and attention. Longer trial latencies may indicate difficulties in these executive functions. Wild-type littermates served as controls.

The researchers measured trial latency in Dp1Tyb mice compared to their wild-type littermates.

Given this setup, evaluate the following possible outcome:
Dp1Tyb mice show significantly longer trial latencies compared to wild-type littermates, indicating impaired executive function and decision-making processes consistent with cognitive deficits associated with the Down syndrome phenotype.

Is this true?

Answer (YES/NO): YES